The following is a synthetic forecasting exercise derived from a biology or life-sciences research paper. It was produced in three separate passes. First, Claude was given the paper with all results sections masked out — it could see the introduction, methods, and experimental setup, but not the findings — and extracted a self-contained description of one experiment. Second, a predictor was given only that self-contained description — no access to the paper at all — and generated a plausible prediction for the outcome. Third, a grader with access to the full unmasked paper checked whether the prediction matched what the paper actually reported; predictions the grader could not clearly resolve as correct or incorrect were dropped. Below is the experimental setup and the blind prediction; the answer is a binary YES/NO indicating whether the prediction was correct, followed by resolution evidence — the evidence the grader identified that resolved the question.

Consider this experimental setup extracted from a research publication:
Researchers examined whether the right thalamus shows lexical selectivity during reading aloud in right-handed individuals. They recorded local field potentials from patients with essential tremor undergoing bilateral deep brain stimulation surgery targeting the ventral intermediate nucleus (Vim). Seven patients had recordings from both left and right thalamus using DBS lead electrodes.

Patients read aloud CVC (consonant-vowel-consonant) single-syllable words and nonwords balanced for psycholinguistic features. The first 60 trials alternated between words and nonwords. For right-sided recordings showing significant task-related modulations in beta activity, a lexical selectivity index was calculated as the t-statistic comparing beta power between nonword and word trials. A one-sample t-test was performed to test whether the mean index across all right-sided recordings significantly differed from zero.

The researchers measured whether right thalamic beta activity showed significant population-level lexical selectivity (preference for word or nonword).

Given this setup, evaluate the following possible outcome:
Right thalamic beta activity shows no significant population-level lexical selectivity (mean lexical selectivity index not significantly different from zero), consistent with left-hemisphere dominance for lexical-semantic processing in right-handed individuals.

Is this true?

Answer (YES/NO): NO